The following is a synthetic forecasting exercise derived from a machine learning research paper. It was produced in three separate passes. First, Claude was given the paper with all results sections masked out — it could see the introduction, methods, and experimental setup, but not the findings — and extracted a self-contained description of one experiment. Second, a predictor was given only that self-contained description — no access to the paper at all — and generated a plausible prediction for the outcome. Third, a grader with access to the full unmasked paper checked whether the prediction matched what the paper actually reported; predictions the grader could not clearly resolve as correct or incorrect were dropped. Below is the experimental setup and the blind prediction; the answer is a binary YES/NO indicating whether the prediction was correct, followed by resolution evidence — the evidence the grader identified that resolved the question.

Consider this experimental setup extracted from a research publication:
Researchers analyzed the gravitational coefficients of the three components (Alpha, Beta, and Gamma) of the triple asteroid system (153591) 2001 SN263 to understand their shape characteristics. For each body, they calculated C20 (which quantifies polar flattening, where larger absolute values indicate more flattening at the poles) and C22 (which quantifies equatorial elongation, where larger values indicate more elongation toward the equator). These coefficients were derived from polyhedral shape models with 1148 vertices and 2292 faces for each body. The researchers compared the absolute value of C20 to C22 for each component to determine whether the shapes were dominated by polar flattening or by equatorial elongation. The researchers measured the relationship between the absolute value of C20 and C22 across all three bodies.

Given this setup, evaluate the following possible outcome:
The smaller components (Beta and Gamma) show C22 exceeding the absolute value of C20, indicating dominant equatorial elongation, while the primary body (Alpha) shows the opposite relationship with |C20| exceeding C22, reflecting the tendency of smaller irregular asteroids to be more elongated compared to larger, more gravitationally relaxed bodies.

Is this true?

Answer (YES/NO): NO